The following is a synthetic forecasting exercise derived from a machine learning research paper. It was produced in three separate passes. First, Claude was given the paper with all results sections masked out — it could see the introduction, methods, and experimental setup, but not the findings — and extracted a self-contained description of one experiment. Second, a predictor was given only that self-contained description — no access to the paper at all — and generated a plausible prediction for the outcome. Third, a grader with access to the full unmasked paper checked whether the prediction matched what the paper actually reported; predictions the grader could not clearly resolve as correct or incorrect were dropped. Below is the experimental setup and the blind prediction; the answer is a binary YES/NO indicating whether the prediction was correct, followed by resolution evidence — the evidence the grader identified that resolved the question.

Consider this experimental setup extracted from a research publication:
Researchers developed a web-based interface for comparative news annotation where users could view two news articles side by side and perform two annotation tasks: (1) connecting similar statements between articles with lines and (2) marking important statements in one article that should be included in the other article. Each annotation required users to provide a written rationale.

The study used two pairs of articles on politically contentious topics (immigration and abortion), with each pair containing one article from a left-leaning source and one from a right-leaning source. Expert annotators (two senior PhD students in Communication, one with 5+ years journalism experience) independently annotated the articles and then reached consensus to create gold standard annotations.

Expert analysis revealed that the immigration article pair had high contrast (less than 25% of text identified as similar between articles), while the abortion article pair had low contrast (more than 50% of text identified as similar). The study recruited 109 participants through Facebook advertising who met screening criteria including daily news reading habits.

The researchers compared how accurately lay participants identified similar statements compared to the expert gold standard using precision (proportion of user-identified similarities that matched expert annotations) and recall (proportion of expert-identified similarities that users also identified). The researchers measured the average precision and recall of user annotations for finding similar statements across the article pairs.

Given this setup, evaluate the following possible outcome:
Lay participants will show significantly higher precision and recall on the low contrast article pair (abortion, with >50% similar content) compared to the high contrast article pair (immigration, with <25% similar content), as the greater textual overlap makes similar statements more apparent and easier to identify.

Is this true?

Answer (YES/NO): NO